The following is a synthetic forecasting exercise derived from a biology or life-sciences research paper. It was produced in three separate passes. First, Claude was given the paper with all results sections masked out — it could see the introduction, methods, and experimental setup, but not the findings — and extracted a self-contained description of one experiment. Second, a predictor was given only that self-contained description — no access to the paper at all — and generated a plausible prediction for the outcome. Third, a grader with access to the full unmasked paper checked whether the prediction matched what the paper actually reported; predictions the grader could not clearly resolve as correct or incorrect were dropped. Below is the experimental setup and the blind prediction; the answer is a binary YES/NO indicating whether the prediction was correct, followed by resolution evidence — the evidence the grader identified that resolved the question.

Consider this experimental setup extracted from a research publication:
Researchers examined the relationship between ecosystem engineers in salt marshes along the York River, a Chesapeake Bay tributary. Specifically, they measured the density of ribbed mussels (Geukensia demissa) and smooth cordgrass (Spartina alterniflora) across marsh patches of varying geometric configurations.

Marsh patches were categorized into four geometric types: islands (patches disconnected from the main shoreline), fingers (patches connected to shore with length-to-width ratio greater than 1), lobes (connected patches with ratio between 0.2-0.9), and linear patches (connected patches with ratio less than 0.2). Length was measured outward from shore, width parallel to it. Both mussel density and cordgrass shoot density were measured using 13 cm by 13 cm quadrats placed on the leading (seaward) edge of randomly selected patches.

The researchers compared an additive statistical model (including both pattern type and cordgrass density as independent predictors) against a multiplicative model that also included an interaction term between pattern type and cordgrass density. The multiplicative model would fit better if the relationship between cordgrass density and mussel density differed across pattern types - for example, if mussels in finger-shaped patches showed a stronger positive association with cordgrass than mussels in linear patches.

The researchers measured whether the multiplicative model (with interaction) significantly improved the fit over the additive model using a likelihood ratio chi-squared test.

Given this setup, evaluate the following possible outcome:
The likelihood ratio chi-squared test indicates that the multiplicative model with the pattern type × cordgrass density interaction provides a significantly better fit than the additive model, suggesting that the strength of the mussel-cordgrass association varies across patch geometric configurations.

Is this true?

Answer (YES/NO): NO